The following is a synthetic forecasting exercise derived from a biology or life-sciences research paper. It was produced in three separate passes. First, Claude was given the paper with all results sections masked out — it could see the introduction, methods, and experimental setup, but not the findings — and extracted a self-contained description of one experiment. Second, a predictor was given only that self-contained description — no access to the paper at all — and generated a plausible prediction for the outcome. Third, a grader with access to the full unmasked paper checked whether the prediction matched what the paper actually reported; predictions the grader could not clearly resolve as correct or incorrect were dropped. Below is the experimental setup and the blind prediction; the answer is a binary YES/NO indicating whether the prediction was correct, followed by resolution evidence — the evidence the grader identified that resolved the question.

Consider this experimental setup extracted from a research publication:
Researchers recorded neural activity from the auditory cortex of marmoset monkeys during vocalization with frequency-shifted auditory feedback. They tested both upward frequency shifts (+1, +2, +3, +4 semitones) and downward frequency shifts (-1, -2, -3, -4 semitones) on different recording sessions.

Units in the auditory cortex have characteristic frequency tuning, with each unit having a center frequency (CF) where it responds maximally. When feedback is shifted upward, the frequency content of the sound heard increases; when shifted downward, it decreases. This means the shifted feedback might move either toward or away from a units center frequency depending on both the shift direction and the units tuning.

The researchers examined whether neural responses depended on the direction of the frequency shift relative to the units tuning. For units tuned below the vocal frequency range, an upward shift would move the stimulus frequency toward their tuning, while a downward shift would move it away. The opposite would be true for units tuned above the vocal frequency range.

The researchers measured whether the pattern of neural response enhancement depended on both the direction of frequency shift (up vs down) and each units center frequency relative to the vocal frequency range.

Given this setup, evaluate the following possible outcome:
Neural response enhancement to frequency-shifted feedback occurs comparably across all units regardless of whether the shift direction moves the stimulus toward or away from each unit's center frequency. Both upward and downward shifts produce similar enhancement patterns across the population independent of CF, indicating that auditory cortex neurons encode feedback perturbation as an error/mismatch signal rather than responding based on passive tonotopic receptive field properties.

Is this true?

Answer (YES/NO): NO